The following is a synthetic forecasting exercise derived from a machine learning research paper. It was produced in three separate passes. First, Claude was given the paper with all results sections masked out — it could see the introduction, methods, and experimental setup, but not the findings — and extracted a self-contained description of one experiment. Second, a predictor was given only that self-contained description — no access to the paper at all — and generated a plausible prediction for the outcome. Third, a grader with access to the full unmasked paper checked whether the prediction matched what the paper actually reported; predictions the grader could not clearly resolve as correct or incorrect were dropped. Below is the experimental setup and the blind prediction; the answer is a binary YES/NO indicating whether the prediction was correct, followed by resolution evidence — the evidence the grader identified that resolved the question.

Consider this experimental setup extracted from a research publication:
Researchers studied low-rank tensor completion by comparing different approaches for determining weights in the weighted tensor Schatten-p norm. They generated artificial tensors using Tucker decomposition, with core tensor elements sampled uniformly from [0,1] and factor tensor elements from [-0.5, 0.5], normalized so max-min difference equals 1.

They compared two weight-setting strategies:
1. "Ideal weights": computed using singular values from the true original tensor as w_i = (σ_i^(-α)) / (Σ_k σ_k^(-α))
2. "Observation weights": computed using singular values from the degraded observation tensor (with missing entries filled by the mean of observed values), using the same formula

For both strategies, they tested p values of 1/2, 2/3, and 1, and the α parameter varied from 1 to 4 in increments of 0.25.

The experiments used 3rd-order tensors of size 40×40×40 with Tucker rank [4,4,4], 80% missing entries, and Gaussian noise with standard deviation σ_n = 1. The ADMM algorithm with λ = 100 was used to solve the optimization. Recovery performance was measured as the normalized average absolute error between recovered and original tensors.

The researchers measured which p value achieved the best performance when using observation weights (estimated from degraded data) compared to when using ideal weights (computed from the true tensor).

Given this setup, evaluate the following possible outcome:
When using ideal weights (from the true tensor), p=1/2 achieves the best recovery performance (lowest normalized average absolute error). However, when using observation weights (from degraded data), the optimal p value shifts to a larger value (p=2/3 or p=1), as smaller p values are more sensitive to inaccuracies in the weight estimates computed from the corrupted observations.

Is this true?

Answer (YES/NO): NO